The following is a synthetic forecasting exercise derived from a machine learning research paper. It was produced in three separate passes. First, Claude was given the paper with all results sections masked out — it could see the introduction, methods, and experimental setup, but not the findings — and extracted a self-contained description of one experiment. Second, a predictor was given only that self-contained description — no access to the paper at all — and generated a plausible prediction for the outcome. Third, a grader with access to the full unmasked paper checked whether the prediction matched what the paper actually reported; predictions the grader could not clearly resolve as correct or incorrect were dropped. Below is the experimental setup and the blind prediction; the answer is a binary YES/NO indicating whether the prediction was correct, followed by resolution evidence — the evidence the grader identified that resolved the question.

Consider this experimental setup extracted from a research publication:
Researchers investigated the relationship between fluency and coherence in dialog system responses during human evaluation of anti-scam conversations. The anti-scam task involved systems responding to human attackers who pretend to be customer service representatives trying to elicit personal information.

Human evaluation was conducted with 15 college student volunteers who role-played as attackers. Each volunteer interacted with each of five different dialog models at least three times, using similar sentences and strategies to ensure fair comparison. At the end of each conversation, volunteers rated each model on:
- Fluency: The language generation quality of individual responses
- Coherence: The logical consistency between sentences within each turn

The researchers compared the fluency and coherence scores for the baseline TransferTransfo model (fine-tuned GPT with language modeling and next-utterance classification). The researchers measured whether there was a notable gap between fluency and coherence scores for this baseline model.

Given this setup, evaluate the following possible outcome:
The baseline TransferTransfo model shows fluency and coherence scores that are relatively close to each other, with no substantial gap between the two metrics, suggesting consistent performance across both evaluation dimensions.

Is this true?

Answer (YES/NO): NO